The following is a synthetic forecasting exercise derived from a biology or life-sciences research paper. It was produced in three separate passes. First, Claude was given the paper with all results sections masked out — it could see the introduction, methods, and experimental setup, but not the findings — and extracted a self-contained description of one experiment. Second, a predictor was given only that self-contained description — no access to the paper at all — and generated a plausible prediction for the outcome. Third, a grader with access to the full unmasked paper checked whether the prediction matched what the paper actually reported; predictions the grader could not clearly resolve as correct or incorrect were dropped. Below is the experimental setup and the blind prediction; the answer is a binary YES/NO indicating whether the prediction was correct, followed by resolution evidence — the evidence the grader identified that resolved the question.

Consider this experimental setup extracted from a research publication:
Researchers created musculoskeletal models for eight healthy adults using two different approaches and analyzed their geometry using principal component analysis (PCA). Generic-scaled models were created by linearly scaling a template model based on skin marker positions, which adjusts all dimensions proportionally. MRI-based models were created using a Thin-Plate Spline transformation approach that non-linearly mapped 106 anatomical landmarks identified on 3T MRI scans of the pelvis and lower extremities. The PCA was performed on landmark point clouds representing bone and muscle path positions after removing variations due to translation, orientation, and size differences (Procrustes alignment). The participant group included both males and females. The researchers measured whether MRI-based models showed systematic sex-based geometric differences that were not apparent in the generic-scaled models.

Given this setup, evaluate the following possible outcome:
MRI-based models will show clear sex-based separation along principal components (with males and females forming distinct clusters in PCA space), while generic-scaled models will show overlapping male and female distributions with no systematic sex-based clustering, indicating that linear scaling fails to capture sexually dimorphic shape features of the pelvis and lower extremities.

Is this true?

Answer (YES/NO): YES